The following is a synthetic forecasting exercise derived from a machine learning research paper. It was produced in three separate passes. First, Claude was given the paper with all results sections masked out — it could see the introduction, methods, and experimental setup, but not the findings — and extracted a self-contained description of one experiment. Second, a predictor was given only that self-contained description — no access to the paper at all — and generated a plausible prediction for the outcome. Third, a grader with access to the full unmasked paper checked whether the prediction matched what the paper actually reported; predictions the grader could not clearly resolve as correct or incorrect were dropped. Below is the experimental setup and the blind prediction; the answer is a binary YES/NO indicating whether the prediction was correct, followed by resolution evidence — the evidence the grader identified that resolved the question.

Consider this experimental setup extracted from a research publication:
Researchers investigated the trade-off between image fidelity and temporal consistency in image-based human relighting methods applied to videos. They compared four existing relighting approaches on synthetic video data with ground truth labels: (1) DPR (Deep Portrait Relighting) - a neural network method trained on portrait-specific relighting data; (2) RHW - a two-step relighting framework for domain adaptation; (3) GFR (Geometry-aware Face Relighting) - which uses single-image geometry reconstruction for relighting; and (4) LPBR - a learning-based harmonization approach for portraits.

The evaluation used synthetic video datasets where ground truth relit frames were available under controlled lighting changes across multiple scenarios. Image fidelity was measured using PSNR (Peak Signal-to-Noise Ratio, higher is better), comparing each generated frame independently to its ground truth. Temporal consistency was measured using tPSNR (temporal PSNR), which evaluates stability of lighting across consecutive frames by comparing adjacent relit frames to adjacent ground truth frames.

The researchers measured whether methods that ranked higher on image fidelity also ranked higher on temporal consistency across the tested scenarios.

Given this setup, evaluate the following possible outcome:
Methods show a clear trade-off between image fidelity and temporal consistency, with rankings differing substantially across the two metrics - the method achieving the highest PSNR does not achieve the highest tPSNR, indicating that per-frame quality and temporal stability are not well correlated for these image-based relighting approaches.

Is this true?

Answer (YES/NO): YES